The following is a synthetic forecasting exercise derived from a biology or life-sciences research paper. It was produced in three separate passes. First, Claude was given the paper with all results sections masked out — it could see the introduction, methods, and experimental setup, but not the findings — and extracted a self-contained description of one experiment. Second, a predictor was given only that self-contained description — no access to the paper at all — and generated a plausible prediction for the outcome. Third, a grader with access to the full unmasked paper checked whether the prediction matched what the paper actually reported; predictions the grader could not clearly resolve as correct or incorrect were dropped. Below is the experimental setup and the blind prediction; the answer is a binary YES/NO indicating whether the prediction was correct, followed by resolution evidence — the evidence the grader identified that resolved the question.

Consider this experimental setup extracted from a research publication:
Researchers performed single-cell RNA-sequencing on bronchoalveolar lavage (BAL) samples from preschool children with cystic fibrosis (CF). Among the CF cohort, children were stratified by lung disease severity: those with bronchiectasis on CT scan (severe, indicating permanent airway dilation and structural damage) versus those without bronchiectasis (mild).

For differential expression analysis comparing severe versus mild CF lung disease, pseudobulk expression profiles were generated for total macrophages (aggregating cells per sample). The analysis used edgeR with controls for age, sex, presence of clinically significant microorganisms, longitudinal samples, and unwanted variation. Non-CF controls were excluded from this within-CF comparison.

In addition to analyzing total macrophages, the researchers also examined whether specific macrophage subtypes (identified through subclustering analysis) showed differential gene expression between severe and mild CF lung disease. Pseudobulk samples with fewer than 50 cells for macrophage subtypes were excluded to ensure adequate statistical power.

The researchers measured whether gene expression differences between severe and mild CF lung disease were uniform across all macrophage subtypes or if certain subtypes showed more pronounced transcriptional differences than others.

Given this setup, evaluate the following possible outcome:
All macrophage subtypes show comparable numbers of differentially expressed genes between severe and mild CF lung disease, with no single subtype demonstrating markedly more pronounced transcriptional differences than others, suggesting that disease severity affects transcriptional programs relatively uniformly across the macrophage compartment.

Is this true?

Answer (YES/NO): NO